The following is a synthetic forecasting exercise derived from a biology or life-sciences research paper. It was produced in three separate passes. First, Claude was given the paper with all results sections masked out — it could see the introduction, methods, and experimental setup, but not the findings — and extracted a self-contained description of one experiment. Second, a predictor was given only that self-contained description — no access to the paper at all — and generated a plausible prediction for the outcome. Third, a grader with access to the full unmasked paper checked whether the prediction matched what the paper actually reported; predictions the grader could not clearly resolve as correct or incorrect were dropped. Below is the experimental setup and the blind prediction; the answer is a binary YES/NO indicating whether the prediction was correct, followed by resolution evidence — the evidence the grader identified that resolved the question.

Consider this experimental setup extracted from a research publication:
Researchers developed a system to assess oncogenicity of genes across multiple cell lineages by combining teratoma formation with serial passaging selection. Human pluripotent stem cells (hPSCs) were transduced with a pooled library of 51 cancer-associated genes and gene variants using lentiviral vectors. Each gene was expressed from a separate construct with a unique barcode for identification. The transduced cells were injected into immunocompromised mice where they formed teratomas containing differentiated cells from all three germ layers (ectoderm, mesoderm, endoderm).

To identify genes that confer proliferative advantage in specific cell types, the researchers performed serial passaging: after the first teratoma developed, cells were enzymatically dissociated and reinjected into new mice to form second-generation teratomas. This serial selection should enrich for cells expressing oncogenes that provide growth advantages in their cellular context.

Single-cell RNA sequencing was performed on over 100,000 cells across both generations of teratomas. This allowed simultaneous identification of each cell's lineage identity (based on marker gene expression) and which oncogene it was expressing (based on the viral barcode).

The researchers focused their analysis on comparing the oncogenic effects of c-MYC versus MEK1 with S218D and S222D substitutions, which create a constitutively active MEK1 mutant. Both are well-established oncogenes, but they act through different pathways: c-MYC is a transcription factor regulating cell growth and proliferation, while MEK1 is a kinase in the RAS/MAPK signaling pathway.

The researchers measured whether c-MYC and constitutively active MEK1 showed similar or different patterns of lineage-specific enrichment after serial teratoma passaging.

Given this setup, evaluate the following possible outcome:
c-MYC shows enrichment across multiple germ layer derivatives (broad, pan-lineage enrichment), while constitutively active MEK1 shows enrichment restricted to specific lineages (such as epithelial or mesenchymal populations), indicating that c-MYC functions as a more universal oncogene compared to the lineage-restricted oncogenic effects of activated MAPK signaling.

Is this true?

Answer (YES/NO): NO